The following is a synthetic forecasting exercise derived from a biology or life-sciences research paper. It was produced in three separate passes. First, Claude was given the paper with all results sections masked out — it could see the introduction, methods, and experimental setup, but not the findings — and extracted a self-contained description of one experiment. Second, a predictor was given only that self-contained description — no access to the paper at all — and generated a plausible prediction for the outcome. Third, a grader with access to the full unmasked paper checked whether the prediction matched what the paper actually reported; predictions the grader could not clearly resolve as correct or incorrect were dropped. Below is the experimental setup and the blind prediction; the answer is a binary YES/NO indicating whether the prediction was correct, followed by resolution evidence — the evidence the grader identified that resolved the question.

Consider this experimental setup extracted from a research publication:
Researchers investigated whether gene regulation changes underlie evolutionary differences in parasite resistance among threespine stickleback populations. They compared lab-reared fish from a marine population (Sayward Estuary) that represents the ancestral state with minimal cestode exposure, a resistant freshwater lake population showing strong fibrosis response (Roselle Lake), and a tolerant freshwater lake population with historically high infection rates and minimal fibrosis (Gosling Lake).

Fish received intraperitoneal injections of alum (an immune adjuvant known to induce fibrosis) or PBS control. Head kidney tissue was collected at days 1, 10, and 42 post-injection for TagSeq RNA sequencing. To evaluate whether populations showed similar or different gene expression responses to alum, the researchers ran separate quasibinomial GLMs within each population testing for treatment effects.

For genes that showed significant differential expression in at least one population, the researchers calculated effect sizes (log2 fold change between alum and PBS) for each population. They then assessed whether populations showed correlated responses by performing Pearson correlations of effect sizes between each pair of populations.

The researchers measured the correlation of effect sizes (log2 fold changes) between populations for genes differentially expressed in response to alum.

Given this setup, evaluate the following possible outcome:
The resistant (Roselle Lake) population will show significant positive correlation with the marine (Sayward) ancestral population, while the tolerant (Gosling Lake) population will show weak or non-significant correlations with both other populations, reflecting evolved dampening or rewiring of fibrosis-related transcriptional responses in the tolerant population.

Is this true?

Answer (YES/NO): NO